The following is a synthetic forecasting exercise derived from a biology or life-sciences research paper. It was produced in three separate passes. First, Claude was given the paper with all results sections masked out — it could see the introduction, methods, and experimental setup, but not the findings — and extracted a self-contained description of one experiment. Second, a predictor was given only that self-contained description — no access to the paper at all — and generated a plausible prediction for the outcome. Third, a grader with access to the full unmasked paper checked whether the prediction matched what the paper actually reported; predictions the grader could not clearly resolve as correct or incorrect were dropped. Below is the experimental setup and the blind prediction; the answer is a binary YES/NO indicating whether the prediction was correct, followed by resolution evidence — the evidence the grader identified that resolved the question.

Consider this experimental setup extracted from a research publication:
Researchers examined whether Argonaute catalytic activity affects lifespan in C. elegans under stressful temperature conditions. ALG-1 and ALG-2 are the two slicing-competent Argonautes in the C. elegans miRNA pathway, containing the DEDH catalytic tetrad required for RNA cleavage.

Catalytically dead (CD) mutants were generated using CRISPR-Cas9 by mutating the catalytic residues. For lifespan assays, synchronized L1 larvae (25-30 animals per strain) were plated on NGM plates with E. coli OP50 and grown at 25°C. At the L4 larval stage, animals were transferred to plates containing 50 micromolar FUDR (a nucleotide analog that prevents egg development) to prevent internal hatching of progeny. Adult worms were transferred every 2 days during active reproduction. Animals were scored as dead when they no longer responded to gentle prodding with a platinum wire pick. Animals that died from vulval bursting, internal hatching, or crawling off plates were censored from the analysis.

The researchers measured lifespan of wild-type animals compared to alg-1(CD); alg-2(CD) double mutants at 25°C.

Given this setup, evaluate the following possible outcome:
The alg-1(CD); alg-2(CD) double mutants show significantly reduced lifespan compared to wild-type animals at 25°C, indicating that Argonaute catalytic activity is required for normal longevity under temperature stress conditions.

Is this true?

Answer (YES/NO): NO